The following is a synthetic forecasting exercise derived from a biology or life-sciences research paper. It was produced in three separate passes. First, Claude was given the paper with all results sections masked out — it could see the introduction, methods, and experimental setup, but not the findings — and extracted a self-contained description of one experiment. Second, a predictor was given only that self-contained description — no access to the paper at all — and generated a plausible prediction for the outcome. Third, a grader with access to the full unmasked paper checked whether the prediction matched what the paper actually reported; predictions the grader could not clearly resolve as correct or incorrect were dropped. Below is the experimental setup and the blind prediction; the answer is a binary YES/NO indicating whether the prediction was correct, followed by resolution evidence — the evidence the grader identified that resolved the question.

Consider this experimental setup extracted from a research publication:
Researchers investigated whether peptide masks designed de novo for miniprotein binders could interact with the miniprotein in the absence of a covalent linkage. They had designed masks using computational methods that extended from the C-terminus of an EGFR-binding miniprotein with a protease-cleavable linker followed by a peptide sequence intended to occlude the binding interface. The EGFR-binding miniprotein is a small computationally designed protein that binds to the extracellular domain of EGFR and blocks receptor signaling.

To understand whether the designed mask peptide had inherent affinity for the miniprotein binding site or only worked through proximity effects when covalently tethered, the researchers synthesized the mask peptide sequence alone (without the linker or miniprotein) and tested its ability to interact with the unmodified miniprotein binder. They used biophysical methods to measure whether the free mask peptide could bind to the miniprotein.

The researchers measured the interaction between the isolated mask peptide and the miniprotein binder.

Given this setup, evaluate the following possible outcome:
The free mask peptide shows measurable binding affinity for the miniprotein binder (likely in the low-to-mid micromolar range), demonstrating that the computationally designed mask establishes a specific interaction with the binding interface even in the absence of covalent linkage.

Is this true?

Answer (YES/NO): YES